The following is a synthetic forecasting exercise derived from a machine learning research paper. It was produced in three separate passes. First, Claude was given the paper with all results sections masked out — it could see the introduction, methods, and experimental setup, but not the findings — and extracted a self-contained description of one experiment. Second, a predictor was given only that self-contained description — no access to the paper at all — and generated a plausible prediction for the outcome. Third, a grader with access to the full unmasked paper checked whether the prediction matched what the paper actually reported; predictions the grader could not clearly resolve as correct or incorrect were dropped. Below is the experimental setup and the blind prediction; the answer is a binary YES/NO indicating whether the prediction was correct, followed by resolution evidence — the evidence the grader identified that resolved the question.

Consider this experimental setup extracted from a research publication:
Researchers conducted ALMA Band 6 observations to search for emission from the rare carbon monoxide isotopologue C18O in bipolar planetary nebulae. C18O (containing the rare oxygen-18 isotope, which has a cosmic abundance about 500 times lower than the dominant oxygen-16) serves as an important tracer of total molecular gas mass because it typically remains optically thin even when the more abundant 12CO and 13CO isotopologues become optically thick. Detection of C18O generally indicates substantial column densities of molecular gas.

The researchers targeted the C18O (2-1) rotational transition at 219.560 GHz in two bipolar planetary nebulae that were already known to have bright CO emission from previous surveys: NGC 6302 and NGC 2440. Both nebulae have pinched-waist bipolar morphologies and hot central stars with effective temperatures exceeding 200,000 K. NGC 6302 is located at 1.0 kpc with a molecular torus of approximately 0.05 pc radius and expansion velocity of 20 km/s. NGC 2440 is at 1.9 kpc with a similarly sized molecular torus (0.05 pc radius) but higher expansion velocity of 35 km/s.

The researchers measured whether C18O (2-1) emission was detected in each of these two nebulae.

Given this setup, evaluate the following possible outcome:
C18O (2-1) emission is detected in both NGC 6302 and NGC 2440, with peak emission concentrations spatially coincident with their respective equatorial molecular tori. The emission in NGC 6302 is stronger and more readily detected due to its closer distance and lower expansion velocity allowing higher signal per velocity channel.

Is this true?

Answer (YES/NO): NO